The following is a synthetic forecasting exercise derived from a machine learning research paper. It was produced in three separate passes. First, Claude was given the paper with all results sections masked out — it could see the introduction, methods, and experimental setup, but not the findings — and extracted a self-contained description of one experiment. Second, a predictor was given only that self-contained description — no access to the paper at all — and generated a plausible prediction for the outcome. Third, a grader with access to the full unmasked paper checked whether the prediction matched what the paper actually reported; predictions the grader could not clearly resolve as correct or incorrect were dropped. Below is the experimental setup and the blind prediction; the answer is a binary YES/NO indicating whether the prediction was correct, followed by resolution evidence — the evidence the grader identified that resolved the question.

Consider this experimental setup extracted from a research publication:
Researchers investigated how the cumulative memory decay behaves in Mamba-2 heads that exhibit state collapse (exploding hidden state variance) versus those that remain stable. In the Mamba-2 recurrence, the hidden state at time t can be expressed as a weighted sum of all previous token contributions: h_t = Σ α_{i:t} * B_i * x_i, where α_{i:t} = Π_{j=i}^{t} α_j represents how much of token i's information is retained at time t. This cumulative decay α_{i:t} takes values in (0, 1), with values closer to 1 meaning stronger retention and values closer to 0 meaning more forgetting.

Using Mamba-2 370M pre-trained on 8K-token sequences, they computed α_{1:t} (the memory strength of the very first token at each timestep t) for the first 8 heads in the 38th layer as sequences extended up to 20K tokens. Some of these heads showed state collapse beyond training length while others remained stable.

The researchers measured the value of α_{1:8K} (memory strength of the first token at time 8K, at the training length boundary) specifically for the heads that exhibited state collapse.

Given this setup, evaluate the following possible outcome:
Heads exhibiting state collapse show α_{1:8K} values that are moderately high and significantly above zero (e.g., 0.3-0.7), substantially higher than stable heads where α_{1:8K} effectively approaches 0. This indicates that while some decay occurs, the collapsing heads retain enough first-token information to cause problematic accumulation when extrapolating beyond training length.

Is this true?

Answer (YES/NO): NO